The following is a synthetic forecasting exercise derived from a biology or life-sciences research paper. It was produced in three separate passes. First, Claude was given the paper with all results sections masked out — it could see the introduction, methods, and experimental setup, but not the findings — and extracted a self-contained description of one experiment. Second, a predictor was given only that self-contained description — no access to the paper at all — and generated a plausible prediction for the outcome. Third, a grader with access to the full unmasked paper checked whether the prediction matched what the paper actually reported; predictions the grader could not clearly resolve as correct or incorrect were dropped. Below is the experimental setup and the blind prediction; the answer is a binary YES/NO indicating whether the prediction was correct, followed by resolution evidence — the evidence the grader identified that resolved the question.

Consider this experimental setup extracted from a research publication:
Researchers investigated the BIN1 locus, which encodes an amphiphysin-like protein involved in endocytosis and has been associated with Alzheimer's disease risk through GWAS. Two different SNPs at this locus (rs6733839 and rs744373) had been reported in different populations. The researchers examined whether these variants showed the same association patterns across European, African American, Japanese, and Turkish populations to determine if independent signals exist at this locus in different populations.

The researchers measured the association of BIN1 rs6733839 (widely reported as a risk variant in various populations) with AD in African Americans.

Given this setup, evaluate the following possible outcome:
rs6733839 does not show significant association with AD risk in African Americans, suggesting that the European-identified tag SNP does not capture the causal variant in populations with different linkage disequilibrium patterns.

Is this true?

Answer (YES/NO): YES